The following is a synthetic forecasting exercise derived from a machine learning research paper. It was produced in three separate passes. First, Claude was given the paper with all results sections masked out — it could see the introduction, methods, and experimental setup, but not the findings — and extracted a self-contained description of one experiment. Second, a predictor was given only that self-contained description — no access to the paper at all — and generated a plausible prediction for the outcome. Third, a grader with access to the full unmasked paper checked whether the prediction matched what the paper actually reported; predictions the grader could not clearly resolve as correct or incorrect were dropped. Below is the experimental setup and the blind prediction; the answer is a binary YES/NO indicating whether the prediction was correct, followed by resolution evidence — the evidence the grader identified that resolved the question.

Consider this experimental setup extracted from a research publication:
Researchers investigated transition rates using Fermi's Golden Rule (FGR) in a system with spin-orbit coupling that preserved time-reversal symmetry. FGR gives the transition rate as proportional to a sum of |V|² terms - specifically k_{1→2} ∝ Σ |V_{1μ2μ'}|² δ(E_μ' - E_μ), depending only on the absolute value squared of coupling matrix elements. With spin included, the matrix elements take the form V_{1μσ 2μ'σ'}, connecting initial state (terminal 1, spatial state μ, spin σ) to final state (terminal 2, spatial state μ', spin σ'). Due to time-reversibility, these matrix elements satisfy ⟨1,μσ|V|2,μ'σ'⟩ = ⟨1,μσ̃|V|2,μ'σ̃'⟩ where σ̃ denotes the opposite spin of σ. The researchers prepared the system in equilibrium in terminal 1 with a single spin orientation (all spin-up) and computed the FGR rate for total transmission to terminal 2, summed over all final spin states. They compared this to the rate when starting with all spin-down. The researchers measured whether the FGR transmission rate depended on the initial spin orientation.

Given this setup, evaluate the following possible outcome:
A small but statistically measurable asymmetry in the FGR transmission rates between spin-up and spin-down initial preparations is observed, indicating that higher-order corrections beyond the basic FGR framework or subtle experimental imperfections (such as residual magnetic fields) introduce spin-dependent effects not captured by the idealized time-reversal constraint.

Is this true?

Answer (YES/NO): NO